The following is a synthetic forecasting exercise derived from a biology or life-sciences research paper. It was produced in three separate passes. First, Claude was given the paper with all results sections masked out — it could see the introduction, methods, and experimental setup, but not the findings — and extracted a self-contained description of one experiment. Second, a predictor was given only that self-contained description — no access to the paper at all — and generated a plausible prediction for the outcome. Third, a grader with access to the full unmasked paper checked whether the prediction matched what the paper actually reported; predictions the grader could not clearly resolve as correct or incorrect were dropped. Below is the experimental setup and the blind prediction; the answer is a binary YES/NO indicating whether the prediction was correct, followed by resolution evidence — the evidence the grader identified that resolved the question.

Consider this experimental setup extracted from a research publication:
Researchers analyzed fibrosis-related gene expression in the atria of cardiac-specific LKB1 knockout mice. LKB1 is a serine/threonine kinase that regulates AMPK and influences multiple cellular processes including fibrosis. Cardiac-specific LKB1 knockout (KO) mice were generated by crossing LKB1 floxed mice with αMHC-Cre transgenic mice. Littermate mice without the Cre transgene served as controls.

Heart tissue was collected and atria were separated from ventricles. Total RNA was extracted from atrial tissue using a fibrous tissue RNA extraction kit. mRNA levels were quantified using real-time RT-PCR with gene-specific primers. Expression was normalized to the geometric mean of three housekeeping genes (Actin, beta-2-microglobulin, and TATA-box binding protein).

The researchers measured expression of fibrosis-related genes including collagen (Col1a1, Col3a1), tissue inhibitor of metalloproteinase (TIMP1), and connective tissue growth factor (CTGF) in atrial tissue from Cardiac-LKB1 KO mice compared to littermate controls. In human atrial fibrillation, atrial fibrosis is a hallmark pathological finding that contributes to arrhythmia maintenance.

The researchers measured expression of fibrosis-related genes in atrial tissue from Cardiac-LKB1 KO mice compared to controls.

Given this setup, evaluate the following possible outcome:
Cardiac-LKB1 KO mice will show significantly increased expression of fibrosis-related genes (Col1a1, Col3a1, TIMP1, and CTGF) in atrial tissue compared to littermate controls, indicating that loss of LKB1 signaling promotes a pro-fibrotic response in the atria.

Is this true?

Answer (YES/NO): NO